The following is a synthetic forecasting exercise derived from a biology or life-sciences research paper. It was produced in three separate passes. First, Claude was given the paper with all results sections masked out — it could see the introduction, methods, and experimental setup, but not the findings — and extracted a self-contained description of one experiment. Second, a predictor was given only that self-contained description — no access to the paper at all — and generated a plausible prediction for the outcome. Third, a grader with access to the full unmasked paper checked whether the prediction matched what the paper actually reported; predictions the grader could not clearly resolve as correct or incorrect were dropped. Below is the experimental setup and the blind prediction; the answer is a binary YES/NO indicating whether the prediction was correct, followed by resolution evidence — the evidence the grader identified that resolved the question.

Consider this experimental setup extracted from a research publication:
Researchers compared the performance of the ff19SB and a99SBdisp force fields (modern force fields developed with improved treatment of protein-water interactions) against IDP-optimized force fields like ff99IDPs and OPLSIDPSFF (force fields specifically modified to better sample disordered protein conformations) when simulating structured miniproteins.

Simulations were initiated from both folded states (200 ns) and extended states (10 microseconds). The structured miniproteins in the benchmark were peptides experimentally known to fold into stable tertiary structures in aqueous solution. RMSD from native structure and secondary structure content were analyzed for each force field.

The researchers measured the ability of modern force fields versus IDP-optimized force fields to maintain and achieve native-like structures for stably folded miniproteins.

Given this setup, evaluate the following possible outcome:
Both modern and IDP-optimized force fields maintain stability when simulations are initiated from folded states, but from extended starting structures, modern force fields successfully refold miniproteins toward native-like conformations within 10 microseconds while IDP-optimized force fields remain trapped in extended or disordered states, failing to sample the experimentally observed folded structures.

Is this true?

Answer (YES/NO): NO